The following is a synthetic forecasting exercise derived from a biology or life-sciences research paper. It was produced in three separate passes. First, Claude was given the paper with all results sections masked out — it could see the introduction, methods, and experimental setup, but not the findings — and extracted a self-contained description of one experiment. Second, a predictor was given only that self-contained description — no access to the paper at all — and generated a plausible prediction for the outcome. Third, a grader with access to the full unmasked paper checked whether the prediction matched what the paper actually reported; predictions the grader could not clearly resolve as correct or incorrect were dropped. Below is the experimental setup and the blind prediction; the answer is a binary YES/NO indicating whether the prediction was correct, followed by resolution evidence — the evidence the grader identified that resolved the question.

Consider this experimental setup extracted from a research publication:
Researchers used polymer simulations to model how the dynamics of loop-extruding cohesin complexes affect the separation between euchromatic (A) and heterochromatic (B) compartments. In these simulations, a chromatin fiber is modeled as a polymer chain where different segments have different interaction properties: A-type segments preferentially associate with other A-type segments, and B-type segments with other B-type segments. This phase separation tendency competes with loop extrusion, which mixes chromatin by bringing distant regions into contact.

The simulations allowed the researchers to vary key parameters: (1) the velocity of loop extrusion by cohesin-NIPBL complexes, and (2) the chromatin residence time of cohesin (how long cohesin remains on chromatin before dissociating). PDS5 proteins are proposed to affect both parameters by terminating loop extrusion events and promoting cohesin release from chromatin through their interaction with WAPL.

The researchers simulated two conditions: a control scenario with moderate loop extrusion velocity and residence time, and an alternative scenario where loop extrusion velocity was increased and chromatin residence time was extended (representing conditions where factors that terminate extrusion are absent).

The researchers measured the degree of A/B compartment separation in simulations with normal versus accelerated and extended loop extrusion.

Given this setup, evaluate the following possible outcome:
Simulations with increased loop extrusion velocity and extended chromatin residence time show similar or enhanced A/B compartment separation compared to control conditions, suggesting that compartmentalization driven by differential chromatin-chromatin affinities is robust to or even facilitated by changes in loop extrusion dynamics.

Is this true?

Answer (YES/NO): NO